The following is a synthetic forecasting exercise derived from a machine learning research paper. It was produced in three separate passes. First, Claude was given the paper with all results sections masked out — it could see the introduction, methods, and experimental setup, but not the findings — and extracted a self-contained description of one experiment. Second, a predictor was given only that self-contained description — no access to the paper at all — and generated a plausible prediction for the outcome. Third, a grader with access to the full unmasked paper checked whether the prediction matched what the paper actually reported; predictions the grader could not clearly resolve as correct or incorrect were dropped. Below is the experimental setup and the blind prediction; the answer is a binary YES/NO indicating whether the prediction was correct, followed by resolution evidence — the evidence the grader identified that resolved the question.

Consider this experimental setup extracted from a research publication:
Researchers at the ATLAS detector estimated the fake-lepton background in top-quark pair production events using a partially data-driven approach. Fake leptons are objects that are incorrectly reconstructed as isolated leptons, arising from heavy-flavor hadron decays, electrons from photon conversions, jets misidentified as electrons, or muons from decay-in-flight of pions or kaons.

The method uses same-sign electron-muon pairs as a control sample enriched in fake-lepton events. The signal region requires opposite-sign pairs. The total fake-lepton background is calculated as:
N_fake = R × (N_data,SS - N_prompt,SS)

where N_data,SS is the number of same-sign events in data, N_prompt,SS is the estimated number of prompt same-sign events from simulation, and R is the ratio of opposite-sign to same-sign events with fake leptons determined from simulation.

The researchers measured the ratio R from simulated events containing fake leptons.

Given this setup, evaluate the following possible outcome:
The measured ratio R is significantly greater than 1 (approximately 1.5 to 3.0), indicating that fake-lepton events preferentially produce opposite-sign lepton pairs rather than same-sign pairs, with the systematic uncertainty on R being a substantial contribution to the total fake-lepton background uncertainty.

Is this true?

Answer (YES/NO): NO